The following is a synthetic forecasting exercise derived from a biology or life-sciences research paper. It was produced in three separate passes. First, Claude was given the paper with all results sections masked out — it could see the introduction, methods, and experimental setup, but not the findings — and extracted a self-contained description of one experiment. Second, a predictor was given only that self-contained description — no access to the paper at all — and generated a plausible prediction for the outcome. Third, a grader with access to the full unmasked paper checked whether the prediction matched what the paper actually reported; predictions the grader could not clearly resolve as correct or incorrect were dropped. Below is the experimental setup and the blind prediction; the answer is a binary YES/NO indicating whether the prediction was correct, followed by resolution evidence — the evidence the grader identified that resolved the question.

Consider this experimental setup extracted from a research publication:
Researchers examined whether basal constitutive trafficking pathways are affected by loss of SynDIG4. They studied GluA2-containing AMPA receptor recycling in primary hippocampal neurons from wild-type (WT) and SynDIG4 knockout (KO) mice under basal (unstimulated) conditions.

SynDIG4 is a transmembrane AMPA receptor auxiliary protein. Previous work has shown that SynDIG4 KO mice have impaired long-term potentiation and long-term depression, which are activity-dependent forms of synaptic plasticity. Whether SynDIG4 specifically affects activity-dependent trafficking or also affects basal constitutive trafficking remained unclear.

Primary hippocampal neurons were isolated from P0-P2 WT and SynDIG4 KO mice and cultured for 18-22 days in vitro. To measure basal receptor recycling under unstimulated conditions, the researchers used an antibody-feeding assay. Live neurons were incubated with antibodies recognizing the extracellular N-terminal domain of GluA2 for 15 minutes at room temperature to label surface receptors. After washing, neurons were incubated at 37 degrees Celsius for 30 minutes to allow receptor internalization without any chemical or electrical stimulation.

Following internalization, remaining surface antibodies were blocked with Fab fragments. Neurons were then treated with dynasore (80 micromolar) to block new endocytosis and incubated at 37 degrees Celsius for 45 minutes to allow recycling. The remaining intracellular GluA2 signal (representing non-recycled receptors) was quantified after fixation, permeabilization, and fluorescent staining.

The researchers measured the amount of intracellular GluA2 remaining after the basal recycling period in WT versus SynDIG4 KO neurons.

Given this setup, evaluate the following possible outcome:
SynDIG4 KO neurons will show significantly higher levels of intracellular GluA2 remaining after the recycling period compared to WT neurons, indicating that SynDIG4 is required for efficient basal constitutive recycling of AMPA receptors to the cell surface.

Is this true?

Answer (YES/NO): YES